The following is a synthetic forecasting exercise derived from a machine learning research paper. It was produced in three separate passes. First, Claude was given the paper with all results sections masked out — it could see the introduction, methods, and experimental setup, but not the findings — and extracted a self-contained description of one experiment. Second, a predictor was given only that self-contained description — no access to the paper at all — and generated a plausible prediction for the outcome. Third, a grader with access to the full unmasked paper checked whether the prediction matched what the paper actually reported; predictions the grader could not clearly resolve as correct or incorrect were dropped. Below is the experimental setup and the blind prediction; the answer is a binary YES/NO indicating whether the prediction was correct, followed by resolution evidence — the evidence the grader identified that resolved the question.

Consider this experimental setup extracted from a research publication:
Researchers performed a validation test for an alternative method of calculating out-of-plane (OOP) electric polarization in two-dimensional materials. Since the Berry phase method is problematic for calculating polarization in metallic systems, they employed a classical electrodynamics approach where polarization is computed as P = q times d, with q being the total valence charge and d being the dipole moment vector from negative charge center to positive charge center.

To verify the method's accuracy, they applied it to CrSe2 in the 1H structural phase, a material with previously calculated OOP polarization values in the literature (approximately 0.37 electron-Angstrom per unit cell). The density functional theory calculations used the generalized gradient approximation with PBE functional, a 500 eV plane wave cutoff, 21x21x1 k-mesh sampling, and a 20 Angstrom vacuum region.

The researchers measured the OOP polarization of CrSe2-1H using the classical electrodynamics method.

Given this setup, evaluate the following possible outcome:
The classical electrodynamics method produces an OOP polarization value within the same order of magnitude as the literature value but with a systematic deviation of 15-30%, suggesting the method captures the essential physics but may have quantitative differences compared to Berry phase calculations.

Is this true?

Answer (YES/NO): NO